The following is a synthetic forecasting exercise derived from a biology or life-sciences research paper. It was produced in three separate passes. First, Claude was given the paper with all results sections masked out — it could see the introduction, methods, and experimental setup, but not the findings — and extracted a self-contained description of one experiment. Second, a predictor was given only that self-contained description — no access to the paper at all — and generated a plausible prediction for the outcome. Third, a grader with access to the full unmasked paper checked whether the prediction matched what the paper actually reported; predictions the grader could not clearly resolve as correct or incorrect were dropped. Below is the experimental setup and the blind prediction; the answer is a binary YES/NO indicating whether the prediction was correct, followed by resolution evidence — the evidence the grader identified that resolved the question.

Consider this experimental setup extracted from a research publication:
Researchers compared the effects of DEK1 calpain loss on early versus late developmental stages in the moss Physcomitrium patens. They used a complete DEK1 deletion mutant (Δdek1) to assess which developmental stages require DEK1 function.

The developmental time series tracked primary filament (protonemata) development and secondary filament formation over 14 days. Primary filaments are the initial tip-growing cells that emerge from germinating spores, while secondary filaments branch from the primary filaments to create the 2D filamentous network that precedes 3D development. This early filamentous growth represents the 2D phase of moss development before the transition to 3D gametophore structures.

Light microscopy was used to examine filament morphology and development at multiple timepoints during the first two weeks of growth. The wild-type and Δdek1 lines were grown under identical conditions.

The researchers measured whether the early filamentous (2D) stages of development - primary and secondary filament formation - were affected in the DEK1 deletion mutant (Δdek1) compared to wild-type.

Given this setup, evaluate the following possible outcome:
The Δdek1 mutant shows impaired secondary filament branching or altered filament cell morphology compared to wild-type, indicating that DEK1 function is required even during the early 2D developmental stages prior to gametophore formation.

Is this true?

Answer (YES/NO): NO